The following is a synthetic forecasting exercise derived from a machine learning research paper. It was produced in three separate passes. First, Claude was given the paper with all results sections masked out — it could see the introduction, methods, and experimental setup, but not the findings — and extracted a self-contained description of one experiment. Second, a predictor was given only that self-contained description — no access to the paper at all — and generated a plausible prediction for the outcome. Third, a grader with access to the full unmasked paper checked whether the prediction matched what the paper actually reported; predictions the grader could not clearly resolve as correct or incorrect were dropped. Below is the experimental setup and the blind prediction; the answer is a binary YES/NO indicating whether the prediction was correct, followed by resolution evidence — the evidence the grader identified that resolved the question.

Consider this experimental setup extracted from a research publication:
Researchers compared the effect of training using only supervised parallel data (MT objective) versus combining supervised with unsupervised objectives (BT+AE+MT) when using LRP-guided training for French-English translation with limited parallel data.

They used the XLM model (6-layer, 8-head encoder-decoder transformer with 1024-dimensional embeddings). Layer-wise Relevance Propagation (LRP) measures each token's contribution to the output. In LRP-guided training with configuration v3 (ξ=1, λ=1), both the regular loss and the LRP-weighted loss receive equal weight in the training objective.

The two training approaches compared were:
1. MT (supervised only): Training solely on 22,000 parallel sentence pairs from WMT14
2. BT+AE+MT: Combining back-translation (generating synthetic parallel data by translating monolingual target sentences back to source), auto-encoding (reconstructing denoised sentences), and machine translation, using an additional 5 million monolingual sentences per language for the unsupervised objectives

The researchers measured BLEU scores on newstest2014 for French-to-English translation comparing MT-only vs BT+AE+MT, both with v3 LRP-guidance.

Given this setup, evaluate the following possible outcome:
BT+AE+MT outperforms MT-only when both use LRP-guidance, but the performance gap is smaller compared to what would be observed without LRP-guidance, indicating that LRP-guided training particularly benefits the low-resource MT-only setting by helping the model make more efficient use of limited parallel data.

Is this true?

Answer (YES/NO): NO